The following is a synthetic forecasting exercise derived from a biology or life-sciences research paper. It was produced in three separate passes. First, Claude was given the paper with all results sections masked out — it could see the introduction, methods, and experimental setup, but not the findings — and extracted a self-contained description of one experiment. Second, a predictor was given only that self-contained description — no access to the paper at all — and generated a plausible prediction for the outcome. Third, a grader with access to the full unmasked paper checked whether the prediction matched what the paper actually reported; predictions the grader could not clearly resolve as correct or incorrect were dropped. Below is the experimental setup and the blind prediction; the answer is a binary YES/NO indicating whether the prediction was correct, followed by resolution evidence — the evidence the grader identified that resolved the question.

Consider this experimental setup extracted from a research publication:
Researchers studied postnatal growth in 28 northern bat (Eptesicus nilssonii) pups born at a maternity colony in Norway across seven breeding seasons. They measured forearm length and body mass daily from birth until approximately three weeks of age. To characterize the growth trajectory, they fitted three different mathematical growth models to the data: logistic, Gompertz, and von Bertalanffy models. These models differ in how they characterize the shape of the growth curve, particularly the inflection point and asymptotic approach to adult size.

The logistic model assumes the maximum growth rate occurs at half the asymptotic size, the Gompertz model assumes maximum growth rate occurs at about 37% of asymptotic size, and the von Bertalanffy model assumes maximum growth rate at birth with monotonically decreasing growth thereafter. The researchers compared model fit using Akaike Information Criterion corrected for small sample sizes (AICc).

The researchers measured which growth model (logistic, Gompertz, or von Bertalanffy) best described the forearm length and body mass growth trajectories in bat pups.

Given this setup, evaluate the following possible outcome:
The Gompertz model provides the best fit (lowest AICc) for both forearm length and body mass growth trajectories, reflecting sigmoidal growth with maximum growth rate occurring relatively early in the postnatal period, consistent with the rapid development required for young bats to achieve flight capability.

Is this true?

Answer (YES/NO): NO